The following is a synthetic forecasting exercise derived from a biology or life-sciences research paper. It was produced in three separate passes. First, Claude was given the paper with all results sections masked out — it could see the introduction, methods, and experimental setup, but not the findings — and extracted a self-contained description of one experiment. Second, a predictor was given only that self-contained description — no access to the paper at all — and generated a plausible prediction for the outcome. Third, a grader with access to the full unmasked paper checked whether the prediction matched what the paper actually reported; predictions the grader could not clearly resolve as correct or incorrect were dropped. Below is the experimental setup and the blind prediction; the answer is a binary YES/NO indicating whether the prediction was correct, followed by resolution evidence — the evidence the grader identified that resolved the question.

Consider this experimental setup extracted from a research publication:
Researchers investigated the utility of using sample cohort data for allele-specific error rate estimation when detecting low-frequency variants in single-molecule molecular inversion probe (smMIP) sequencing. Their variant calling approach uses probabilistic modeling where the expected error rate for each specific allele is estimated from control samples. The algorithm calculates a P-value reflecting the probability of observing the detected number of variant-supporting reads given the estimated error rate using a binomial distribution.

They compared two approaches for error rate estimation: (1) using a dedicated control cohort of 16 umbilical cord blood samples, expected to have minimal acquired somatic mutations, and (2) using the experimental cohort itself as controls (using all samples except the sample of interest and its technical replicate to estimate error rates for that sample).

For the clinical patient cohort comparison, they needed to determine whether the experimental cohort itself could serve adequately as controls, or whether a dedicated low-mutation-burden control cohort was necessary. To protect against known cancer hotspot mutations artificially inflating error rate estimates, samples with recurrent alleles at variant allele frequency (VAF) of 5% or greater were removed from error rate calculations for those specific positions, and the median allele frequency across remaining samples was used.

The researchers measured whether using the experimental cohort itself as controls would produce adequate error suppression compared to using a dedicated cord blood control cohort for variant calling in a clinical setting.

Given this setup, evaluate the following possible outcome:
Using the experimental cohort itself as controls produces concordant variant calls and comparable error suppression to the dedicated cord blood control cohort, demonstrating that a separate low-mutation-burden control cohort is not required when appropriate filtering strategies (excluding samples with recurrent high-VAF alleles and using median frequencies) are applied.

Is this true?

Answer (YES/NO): YES